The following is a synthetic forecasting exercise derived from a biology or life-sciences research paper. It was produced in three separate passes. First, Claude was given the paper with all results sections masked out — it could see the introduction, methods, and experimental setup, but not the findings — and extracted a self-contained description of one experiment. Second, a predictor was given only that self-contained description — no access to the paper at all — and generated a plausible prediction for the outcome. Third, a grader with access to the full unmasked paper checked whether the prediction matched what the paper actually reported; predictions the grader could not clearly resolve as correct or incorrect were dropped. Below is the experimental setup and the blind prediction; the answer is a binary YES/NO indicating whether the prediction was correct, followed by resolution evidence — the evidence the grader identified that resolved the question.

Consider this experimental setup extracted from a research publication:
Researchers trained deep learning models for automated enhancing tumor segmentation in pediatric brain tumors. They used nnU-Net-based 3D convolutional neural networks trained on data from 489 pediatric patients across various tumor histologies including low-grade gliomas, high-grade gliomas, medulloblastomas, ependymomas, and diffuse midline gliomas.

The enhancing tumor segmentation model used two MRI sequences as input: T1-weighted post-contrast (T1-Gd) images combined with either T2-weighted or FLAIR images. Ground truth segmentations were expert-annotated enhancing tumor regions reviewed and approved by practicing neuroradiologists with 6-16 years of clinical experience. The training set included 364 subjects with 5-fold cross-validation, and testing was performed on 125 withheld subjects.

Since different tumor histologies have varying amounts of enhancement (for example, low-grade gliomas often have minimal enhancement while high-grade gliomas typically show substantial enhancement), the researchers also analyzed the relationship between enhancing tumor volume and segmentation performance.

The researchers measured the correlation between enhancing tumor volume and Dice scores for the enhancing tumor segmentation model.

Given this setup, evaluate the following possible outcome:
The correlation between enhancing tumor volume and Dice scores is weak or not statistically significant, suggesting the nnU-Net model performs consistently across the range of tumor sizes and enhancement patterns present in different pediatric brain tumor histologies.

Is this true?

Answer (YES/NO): NO